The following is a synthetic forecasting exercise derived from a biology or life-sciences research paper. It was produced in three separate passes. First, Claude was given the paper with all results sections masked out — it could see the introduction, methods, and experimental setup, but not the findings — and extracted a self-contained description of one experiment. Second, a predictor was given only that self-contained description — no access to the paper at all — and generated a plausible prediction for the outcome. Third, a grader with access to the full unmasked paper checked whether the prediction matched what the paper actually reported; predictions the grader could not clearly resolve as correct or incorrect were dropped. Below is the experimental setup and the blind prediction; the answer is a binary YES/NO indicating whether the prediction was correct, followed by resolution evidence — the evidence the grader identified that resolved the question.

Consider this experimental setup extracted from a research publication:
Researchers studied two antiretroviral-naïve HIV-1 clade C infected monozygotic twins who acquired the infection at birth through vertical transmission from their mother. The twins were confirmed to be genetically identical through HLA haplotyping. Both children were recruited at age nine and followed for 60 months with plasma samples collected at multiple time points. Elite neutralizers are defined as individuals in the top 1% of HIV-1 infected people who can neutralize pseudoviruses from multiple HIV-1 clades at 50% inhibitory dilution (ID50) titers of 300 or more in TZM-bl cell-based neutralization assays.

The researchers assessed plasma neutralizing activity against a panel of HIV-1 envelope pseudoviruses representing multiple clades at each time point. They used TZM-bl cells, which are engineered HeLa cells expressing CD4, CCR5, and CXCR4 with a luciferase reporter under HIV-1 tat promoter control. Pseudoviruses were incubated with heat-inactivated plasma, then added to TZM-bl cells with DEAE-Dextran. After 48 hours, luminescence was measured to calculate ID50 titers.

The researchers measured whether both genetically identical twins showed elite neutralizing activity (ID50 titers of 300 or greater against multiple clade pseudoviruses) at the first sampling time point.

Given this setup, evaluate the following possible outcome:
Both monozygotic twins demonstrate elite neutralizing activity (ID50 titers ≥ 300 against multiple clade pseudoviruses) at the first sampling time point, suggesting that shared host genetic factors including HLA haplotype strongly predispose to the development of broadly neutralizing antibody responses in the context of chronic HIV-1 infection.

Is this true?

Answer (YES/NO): NO